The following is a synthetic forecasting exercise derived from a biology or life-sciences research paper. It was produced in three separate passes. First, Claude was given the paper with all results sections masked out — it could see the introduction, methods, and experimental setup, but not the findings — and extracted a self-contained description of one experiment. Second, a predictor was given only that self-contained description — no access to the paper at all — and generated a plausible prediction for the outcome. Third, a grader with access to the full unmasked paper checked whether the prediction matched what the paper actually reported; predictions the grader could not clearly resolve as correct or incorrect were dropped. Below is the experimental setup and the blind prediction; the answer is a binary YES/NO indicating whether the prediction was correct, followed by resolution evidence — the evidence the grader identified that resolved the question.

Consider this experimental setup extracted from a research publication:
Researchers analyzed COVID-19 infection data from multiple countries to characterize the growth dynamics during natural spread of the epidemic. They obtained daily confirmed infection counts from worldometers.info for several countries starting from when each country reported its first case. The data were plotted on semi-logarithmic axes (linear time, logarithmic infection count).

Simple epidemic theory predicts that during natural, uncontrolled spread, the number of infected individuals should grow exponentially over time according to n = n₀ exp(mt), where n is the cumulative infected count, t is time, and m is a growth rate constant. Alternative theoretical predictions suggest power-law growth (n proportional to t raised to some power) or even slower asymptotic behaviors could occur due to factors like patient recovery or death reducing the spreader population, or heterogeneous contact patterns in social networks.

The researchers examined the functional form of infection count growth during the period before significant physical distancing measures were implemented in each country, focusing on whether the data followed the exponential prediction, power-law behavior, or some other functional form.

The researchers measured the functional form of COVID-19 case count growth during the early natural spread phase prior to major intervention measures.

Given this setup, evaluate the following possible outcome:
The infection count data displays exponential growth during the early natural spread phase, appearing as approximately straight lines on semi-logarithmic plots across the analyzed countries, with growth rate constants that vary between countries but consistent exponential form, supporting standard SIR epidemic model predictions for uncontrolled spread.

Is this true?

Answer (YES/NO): YES